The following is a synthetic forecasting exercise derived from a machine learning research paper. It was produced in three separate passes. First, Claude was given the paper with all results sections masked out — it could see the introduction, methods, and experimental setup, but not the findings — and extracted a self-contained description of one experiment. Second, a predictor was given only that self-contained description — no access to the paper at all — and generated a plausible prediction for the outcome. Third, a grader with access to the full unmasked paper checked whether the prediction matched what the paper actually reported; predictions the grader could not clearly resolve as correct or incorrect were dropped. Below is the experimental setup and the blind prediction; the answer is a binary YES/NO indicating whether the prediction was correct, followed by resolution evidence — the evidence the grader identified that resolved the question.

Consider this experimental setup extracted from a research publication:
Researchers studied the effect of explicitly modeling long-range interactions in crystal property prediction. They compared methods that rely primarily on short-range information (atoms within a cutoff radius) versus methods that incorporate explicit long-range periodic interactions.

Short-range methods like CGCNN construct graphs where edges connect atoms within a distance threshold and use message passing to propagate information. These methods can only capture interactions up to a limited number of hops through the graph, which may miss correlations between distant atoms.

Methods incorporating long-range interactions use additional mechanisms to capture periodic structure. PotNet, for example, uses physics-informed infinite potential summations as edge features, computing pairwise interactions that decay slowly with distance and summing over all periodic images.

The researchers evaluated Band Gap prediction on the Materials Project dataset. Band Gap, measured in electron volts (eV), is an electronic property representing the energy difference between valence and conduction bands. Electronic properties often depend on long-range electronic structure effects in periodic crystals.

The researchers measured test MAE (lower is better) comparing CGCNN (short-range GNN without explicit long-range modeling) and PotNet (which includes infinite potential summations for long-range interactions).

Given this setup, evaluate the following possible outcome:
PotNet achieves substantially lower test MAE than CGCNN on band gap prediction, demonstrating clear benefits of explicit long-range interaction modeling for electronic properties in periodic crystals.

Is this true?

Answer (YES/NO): YES